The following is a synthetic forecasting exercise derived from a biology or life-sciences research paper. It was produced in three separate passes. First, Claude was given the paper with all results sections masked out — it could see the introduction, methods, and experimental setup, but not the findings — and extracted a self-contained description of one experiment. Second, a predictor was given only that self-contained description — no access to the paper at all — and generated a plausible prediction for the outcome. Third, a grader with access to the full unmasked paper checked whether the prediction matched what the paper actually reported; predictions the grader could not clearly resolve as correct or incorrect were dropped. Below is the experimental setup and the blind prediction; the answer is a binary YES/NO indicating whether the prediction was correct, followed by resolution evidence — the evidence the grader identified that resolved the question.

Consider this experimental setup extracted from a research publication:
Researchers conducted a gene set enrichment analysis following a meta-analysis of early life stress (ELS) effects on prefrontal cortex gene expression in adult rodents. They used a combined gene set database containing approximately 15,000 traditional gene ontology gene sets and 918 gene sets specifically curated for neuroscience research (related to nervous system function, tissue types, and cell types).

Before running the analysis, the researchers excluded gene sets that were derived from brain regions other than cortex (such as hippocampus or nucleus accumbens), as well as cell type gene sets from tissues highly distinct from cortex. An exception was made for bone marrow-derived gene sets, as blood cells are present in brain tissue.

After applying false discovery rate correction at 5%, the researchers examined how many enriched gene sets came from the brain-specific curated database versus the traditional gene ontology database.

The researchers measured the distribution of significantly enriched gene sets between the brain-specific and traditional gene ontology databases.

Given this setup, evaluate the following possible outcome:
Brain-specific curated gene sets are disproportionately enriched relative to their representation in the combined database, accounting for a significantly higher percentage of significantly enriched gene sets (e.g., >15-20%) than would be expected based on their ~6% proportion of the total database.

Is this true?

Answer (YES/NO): YES